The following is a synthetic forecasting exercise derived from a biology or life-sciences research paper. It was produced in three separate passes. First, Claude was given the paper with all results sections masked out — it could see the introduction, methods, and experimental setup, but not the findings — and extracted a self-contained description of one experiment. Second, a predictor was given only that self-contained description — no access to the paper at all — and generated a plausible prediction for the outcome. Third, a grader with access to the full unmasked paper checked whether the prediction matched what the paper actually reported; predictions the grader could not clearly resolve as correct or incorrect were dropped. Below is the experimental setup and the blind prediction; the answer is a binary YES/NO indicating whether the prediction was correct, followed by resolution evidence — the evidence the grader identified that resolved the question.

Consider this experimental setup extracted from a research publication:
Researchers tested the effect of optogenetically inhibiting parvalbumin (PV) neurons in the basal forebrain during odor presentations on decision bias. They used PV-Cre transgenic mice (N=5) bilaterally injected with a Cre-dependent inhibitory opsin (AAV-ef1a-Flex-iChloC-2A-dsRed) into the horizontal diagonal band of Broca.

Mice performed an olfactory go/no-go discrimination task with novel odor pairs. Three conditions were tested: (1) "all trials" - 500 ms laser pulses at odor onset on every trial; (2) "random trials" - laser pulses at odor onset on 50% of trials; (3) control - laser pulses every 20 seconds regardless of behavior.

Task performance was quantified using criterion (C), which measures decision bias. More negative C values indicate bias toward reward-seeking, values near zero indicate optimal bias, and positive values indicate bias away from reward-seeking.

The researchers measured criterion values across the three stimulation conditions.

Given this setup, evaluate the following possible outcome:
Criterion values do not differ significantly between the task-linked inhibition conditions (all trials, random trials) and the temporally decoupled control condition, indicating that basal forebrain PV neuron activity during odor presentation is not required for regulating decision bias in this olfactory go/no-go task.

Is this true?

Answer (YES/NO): YES